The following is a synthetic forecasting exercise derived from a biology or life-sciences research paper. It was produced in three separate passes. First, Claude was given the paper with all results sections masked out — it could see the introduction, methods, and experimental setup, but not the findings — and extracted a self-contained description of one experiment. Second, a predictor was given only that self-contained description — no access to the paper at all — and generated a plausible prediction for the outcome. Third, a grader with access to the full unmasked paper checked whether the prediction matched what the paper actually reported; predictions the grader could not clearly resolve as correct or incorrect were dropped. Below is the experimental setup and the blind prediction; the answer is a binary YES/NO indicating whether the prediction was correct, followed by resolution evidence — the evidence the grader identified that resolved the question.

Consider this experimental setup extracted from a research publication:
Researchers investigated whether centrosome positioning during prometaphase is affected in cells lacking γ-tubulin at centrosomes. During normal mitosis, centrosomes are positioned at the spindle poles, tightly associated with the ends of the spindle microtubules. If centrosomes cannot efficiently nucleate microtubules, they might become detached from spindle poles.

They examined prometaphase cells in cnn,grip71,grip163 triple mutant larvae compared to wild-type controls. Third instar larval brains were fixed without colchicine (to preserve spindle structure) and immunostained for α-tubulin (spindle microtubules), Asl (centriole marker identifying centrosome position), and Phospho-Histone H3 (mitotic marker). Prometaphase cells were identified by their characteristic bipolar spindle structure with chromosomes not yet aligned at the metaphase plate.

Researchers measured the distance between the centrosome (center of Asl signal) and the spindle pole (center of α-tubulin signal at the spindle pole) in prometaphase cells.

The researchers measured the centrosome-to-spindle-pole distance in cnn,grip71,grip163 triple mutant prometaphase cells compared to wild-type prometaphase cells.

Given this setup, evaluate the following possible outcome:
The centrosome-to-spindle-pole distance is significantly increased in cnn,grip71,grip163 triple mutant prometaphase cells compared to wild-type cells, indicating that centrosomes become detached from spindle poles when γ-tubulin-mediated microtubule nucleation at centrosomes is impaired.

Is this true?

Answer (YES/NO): NO